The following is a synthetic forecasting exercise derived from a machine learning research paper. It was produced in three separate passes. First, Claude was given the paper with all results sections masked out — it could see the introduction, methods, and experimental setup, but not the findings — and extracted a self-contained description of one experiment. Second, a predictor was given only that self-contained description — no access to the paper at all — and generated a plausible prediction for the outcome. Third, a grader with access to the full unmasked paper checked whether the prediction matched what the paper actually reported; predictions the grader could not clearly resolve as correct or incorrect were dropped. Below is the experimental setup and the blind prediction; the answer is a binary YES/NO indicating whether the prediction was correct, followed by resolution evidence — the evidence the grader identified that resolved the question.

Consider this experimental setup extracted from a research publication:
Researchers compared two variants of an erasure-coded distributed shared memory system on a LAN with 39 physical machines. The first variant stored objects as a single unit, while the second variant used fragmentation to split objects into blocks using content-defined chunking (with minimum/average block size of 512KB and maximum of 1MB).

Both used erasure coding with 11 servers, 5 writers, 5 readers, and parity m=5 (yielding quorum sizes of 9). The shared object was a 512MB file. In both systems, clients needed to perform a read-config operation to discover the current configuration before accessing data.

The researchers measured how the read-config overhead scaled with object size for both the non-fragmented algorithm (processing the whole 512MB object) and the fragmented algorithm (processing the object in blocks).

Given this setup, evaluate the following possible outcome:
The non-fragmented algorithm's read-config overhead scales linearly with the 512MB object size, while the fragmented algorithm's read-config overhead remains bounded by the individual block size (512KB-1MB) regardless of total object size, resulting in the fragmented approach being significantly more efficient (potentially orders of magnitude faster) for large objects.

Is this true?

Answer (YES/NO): NO